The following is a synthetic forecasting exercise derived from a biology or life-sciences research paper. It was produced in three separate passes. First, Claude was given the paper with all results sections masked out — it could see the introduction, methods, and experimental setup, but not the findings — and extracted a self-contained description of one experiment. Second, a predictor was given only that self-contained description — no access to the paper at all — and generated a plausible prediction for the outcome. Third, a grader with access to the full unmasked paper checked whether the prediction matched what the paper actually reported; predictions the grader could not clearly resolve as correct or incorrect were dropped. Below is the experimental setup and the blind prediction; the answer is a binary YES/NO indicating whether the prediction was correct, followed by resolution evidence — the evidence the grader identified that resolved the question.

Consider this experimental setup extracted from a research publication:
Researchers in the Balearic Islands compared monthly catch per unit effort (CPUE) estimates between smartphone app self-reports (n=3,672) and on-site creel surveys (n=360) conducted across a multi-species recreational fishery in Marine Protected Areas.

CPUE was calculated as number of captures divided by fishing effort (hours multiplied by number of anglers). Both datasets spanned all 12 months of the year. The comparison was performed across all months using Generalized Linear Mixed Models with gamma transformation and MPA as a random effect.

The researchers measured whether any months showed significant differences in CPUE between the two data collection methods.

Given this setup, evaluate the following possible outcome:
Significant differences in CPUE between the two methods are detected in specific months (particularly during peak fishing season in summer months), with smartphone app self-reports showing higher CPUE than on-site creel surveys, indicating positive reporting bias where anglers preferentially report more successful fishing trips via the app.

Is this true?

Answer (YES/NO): NO